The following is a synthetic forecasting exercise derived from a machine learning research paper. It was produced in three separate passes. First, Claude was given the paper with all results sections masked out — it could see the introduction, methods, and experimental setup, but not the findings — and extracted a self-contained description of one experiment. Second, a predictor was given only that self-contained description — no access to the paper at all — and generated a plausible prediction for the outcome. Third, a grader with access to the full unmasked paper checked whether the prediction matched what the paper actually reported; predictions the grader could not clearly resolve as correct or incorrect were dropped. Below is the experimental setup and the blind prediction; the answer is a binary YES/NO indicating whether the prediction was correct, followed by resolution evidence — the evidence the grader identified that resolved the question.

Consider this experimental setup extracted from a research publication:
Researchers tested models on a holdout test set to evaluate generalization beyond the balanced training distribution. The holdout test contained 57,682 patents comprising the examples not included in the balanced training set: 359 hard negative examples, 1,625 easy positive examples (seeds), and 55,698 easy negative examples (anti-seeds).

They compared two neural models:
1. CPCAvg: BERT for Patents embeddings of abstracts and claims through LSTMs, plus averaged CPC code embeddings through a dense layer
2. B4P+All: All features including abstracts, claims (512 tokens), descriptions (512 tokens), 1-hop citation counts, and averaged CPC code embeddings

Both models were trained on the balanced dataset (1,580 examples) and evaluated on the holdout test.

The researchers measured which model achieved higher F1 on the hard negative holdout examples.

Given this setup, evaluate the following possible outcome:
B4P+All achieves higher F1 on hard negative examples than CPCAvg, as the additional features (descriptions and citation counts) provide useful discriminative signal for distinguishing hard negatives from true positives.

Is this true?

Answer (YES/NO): YES